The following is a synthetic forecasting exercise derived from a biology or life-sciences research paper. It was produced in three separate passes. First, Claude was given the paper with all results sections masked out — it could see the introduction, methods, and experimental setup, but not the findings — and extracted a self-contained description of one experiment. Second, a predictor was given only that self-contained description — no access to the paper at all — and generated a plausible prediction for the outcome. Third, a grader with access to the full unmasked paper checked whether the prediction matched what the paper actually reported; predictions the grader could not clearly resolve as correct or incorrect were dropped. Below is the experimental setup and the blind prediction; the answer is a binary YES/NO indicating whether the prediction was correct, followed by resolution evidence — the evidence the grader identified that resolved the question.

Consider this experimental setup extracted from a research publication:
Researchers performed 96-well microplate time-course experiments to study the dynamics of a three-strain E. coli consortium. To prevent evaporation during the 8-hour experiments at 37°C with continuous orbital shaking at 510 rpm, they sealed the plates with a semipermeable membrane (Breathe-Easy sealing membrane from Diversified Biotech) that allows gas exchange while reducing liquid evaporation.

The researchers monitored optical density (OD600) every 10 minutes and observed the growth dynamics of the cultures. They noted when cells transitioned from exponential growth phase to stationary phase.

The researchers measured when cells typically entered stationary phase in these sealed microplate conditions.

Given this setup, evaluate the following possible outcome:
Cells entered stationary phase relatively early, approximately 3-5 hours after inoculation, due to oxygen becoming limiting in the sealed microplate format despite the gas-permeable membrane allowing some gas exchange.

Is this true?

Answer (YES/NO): YES